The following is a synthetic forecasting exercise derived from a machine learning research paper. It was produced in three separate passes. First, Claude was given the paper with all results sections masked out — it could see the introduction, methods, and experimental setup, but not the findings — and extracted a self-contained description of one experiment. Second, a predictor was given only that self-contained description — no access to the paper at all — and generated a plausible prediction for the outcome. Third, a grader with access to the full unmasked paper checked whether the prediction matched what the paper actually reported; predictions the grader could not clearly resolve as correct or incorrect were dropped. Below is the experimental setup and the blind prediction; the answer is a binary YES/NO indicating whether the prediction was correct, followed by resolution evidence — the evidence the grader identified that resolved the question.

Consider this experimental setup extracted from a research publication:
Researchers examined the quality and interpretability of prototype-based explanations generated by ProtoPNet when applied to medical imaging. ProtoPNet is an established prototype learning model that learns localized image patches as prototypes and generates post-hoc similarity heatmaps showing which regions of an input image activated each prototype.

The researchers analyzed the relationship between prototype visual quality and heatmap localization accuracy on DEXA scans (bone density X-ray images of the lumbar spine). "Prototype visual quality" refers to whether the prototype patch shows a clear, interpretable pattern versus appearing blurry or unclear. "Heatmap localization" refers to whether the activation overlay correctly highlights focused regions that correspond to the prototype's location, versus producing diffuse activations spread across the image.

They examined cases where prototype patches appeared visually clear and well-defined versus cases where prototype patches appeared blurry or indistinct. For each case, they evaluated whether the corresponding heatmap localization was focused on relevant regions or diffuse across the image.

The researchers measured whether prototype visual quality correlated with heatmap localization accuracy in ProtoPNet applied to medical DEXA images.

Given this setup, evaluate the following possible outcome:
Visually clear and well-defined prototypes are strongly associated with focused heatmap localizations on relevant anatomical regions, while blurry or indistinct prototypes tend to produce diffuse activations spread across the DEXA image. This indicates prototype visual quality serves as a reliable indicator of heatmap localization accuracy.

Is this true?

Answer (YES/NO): NO